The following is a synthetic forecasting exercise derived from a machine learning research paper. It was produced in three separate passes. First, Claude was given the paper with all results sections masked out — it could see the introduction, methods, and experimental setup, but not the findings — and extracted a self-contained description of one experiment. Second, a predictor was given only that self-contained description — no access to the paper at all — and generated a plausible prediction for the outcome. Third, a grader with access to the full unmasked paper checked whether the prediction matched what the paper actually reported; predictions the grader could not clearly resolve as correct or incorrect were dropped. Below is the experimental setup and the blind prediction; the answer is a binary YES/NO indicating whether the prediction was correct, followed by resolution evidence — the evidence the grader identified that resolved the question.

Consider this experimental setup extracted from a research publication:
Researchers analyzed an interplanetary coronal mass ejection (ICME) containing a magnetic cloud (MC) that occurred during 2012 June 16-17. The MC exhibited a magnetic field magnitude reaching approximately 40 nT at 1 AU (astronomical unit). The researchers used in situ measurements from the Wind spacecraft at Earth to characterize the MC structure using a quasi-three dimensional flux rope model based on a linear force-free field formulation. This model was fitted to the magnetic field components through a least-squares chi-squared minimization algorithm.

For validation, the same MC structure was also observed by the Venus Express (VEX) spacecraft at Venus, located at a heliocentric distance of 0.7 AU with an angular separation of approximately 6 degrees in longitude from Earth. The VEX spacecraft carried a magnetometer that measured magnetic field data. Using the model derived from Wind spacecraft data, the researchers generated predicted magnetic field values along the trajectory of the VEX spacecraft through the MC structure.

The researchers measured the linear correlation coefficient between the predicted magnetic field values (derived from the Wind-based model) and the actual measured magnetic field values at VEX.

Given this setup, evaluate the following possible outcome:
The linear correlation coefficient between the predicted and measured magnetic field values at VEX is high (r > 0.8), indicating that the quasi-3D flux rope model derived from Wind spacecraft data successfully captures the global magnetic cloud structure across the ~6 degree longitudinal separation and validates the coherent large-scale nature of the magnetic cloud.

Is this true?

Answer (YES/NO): YES